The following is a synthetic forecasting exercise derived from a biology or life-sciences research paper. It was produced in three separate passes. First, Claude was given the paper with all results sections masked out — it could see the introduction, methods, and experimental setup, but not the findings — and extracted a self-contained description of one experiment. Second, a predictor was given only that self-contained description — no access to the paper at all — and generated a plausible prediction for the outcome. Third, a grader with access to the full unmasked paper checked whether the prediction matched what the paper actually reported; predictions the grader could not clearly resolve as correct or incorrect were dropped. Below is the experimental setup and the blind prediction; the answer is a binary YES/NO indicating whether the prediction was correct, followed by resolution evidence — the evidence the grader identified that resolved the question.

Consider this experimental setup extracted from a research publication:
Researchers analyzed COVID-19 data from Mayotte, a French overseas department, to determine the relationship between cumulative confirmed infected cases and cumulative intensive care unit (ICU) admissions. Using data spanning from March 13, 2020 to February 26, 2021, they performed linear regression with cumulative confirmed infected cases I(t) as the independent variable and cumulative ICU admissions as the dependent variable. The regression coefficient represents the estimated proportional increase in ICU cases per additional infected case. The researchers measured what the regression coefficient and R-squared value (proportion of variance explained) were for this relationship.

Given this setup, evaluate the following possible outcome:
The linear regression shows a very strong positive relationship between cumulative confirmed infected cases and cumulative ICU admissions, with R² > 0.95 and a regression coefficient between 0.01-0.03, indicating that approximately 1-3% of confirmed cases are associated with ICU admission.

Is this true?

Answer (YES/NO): NO